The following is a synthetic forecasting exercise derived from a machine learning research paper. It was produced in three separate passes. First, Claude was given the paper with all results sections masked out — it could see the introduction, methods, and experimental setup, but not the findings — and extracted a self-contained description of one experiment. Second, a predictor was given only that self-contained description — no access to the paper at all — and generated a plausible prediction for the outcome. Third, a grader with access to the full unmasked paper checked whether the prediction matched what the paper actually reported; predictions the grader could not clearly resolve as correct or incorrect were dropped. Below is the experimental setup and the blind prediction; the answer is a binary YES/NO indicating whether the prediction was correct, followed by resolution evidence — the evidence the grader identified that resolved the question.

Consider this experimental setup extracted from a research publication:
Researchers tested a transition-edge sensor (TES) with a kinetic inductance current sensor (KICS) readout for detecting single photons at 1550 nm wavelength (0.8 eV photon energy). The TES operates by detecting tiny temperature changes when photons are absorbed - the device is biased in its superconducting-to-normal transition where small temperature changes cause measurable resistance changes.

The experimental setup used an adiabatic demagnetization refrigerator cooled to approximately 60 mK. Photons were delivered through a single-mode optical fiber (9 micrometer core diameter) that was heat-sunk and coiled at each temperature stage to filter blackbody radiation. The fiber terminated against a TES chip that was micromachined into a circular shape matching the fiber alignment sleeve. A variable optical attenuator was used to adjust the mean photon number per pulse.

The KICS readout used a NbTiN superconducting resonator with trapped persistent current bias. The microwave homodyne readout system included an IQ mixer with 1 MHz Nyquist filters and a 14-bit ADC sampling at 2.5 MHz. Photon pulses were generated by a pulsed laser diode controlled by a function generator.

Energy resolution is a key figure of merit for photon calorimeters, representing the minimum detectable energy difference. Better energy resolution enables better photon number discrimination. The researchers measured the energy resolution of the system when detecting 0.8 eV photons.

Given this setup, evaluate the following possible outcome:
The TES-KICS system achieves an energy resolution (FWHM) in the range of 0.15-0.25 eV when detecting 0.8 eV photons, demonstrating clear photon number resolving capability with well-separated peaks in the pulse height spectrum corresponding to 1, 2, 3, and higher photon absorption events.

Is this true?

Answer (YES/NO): NO